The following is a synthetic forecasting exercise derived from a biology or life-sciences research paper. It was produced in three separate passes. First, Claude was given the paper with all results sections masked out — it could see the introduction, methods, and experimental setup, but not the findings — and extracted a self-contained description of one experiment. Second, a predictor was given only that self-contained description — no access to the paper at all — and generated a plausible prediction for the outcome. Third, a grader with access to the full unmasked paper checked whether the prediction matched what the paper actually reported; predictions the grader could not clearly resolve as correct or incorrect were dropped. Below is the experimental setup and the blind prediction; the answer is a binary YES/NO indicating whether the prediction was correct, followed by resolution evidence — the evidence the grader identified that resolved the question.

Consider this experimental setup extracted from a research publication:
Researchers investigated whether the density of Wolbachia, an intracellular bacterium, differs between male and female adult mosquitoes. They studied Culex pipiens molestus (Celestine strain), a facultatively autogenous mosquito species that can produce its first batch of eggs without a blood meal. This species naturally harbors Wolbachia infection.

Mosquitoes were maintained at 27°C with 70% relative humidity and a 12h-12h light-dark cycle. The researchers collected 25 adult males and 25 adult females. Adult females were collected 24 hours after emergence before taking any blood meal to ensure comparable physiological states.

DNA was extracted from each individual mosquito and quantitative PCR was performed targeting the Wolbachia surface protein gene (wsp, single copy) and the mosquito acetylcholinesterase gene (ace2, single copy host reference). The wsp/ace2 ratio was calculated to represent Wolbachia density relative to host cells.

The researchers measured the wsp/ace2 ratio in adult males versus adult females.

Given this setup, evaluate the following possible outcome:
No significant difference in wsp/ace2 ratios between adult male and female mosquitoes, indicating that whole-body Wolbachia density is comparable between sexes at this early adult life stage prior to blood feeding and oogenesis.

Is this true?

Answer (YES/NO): NO